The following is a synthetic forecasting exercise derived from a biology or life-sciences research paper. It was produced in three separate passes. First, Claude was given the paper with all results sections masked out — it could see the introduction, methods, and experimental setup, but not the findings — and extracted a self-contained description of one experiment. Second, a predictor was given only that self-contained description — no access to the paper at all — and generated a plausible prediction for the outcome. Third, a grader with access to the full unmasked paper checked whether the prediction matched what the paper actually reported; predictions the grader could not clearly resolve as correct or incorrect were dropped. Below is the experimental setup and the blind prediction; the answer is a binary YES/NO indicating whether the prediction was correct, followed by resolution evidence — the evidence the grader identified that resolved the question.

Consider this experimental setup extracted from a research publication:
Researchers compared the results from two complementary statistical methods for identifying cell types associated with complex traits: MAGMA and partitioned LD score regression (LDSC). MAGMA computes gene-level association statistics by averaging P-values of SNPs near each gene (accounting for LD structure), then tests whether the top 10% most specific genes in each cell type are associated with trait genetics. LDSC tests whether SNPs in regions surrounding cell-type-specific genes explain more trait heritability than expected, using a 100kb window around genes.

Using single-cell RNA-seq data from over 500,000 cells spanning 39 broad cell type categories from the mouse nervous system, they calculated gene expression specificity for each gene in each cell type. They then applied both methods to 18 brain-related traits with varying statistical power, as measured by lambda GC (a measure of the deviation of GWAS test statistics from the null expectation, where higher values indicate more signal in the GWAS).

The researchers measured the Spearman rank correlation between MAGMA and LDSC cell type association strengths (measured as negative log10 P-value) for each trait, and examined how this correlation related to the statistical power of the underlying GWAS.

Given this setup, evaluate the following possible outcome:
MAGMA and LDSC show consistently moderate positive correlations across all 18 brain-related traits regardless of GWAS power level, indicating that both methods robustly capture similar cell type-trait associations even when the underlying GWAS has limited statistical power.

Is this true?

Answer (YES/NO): NO